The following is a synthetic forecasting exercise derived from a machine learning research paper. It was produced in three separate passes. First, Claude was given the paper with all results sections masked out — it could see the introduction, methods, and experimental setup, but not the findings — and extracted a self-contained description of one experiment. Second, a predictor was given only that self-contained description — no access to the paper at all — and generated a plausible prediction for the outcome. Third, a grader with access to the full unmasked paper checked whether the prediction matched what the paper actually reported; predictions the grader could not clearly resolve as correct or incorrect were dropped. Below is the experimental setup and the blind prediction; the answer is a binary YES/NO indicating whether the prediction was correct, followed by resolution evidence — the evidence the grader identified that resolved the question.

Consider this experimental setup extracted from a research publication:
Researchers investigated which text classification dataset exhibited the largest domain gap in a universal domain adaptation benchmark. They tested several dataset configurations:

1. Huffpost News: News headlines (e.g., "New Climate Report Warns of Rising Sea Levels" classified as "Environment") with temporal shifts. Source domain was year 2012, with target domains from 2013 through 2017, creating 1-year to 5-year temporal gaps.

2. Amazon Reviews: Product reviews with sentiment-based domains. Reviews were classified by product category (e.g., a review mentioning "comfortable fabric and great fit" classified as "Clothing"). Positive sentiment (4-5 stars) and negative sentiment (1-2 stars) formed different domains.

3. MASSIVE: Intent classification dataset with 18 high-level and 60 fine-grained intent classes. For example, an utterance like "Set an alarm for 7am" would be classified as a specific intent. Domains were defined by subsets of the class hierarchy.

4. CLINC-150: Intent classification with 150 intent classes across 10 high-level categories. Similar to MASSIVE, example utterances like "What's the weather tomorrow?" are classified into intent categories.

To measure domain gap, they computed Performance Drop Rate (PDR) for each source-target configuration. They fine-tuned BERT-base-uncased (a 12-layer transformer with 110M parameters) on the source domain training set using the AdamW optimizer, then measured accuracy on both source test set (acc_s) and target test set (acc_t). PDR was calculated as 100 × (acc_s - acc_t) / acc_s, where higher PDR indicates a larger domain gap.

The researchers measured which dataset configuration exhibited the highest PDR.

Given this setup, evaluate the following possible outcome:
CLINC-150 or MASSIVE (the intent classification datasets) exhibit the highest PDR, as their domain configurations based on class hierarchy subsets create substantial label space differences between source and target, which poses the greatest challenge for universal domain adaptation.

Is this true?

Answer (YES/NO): YES